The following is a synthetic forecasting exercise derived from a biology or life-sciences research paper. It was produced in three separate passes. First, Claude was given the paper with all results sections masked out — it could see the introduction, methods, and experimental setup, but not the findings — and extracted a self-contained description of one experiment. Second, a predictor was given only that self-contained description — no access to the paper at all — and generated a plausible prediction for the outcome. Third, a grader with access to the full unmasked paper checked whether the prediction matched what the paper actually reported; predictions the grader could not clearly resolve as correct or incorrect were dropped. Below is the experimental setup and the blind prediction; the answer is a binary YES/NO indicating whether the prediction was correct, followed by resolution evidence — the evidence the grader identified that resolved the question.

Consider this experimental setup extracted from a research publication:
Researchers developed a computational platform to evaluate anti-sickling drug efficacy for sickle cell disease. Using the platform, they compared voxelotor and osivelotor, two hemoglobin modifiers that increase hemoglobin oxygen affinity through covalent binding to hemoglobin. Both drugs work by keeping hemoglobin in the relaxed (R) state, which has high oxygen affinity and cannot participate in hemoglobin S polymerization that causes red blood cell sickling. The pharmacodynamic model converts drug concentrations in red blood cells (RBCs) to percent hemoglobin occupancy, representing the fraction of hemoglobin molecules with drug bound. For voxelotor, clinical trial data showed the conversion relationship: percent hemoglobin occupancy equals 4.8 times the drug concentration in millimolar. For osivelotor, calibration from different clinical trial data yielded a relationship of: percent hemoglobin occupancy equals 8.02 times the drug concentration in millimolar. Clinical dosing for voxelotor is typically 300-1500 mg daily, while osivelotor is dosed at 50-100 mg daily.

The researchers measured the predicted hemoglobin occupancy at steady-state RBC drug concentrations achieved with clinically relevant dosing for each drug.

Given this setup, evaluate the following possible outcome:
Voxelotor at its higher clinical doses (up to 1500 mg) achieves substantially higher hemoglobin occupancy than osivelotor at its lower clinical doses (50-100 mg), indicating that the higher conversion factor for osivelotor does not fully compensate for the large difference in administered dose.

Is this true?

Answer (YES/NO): NO